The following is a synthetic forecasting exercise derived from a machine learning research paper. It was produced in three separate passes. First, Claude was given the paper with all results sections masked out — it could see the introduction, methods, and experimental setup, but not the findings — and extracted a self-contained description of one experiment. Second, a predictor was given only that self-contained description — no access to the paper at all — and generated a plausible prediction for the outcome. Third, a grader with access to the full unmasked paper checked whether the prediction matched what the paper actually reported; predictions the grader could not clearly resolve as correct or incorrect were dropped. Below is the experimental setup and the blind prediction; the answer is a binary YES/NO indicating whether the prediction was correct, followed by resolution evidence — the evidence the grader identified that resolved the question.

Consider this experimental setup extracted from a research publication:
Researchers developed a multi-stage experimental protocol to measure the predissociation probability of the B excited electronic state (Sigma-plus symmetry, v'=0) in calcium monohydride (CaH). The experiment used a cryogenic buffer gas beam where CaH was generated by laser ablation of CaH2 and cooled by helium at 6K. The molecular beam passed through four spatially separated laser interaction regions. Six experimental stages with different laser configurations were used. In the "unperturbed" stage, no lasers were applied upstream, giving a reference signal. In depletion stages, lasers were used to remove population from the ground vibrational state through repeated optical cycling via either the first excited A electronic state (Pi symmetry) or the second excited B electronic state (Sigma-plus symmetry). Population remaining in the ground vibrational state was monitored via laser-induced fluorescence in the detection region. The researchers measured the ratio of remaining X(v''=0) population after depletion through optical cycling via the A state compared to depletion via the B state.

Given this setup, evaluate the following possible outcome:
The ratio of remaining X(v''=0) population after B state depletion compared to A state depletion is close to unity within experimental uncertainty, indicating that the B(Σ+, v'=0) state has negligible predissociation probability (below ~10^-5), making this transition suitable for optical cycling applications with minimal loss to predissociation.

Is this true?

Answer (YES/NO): NO